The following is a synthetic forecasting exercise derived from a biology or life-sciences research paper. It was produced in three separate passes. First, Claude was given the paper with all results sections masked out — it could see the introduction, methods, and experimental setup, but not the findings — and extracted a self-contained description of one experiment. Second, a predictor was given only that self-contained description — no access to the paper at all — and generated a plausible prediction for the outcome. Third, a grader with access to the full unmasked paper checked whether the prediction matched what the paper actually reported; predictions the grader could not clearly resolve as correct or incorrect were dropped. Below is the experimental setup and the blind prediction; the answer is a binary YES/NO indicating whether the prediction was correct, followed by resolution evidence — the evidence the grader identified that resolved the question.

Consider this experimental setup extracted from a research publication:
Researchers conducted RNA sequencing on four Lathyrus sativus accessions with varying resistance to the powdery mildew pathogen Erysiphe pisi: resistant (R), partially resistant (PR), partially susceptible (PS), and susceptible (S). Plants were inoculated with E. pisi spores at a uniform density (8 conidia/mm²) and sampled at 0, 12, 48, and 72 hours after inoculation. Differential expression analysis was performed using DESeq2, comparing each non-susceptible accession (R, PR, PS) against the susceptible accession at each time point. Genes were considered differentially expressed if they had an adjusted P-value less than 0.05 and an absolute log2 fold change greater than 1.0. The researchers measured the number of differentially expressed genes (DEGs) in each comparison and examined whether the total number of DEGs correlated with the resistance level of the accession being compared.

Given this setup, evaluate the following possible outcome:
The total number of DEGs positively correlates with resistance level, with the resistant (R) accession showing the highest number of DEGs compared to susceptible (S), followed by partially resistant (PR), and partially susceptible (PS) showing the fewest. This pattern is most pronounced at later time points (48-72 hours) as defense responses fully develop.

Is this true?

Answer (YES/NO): NO